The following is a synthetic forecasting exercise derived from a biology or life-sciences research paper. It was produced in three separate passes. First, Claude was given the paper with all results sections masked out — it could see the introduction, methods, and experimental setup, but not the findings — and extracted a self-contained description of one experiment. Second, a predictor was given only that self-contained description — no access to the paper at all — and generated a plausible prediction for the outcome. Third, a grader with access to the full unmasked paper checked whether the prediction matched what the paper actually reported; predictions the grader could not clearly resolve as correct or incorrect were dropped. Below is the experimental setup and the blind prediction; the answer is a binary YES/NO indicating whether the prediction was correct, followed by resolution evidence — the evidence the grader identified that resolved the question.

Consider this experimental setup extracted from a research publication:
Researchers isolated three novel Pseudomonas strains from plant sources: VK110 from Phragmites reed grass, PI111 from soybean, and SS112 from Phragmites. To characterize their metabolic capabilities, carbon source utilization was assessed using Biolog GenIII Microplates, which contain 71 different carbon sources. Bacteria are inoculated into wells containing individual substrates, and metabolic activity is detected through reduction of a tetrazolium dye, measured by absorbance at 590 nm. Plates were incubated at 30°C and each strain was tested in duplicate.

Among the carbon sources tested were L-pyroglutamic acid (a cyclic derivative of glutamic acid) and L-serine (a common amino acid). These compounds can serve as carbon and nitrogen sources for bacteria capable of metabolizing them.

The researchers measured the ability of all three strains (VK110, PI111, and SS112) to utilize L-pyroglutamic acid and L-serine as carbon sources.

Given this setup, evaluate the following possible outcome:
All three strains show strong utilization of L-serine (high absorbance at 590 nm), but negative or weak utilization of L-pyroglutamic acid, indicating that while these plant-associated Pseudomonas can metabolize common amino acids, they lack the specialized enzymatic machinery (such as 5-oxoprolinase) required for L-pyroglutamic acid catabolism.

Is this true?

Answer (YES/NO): NO